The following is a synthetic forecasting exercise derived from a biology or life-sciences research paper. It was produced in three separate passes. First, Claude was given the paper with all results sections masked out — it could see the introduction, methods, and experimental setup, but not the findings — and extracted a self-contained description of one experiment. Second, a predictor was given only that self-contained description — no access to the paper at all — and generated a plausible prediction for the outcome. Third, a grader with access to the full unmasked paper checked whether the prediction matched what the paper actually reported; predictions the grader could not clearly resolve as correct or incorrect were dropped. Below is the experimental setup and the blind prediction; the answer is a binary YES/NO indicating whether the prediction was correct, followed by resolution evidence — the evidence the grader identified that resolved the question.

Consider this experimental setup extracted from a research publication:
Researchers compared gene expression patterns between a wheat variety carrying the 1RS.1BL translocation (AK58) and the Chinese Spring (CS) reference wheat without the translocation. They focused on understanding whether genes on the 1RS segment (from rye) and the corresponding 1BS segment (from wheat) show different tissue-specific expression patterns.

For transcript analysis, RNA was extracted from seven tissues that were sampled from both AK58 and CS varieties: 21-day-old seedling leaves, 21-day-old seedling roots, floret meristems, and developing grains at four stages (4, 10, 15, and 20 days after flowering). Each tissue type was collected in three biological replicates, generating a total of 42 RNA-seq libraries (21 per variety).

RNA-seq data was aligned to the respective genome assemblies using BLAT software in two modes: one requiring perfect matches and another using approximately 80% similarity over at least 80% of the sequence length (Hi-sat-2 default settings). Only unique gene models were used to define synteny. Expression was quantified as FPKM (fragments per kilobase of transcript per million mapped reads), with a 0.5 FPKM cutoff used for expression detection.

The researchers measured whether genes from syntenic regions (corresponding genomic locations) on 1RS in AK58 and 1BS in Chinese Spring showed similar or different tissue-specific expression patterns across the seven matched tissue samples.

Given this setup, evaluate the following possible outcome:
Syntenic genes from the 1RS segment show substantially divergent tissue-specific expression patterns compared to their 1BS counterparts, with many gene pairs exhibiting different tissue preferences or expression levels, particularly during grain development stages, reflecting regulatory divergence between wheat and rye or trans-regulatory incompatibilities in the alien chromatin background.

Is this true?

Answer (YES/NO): YES